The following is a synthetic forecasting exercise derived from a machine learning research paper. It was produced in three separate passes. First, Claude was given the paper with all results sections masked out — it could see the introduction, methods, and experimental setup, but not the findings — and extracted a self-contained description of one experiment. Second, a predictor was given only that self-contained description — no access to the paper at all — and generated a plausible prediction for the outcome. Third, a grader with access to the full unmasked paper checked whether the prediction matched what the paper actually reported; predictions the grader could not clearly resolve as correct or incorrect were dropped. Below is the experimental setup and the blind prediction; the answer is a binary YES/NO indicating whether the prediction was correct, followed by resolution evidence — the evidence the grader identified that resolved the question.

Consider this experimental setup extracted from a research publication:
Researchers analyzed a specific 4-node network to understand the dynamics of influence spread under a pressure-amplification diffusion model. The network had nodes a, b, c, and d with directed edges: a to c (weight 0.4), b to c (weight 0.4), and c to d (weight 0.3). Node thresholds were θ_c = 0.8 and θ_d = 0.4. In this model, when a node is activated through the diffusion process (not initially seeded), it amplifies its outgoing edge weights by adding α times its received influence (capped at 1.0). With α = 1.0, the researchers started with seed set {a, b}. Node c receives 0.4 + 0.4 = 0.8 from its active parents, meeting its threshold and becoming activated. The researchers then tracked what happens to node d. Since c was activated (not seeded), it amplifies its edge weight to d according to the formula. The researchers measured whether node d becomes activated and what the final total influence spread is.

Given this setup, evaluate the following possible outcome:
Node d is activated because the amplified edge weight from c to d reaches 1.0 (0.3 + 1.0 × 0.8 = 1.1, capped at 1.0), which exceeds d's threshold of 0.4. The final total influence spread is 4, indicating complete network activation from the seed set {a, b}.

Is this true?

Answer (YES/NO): YES